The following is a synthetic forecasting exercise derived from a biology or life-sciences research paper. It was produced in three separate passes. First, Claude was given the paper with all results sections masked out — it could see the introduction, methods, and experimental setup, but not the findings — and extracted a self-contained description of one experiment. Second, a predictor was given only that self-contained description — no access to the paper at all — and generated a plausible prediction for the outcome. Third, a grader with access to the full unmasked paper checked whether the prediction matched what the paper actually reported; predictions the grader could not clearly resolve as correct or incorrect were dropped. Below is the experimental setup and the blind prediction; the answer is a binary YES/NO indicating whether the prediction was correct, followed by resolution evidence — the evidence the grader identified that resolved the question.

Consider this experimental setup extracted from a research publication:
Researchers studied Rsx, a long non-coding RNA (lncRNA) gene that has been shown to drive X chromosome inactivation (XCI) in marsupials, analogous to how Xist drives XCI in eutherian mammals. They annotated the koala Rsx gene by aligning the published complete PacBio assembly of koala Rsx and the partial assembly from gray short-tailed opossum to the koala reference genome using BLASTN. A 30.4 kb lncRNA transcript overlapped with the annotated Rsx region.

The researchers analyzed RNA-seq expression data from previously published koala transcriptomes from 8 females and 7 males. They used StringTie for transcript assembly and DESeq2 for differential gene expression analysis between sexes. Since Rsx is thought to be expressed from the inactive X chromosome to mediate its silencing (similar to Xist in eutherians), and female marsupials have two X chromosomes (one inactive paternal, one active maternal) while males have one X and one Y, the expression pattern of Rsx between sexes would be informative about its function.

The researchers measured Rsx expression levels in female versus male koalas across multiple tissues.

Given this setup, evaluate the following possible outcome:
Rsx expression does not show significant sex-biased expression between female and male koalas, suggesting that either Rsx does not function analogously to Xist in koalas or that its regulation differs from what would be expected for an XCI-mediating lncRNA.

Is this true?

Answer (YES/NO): NO